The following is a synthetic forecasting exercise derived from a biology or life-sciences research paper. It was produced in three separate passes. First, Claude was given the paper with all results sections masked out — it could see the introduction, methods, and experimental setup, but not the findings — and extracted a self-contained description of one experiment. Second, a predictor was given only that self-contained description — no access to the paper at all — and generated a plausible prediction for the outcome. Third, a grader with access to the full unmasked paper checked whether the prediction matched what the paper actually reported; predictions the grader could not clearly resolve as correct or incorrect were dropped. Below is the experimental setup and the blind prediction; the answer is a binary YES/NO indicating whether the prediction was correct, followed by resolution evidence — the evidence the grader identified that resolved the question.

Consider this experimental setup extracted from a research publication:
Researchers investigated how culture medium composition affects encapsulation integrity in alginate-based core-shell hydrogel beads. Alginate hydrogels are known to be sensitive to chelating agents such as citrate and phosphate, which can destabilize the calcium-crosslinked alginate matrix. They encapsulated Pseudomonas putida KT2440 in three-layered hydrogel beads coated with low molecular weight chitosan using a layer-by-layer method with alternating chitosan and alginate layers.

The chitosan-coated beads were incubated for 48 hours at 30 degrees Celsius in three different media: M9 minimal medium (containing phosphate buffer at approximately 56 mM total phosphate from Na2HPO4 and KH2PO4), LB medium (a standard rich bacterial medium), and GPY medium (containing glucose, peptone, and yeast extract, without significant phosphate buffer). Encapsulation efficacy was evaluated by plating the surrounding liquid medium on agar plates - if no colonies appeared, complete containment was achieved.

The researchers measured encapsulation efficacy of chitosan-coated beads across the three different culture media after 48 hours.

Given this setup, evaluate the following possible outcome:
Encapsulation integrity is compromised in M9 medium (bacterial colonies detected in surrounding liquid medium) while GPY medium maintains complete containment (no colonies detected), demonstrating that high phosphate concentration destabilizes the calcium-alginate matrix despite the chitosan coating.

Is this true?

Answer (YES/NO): NO